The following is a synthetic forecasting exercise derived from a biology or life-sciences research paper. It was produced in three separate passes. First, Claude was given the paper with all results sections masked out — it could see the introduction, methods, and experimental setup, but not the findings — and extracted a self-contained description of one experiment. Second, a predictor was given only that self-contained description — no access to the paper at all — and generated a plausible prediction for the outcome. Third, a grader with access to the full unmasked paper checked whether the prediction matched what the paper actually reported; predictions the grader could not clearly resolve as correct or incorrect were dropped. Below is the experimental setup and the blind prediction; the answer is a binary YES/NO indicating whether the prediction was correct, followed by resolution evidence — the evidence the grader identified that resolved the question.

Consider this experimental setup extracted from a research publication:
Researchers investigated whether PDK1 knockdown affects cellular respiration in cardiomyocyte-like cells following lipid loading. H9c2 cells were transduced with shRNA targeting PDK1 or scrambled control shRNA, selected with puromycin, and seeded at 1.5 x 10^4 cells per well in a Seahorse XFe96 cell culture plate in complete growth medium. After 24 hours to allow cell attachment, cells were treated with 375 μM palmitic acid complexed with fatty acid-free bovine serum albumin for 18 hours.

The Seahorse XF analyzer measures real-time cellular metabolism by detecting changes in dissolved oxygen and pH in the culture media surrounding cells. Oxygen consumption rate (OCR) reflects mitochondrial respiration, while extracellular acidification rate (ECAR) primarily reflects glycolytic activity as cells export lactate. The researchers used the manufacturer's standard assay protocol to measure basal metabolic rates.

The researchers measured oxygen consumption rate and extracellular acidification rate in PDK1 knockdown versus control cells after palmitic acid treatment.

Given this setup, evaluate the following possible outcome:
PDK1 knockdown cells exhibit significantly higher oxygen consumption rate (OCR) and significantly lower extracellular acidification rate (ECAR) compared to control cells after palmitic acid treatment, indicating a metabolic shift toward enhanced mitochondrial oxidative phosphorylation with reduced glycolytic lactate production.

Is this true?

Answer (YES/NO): NO